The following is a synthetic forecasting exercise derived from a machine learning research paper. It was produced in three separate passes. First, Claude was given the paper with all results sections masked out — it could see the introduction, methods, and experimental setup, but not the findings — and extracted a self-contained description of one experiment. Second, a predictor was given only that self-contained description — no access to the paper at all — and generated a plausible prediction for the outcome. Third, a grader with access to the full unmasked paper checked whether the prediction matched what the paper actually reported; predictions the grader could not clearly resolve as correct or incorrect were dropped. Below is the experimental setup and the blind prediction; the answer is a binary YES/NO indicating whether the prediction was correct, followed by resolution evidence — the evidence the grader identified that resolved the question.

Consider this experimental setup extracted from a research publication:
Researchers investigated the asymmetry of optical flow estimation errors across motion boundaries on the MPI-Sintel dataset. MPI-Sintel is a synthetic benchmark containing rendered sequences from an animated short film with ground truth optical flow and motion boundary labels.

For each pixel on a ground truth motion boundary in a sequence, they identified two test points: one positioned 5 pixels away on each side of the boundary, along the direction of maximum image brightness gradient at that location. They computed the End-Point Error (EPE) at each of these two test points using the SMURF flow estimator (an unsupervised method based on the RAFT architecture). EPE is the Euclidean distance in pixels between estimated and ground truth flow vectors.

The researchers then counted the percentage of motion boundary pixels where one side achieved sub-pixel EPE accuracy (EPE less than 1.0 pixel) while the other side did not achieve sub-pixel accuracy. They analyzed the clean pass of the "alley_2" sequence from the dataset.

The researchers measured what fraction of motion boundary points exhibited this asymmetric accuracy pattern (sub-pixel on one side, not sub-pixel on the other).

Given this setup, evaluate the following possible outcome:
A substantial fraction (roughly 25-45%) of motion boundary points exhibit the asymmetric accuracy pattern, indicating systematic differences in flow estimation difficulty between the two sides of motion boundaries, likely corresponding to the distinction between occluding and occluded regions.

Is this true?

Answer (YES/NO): NO